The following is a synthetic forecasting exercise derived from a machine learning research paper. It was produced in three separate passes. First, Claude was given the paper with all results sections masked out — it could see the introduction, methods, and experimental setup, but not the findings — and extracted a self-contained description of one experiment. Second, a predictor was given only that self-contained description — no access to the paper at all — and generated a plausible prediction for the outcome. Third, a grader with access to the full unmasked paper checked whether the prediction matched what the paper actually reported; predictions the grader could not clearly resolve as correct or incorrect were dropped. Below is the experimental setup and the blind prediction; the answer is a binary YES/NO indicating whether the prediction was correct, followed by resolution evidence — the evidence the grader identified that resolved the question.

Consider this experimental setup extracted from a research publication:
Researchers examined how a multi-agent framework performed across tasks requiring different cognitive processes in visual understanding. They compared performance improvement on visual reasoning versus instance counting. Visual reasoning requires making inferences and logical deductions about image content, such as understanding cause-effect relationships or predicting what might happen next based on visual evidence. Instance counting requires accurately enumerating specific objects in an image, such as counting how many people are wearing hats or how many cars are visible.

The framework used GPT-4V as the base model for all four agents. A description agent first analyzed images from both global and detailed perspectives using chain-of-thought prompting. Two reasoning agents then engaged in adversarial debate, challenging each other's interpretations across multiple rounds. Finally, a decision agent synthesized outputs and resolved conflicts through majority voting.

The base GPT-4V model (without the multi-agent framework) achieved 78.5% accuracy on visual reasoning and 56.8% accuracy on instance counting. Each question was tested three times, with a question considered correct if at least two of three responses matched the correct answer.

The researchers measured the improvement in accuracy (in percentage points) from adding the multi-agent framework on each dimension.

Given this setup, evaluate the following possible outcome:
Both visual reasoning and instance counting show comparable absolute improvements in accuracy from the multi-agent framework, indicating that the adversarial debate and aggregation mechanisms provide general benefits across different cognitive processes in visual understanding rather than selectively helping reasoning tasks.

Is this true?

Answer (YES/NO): NO